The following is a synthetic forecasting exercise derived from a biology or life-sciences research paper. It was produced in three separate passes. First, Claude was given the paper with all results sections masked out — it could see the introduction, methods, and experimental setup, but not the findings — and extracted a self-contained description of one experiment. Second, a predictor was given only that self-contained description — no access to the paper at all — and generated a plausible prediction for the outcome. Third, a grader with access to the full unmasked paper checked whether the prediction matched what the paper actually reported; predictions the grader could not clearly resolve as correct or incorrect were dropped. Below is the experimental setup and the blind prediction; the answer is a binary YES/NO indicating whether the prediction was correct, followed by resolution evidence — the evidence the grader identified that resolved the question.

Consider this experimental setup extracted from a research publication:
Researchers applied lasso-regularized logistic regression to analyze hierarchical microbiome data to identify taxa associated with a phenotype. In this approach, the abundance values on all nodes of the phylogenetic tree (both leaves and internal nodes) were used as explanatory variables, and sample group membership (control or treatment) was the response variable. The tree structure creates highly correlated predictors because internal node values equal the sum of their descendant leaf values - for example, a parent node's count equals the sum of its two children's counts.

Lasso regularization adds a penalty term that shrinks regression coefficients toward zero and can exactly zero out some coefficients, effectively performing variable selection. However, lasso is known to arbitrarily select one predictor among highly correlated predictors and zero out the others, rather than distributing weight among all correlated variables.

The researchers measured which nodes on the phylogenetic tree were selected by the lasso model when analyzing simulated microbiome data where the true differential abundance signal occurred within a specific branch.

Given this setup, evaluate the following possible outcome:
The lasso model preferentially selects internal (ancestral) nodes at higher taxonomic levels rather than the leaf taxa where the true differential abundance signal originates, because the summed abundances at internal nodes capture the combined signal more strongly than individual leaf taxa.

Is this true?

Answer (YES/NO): NO